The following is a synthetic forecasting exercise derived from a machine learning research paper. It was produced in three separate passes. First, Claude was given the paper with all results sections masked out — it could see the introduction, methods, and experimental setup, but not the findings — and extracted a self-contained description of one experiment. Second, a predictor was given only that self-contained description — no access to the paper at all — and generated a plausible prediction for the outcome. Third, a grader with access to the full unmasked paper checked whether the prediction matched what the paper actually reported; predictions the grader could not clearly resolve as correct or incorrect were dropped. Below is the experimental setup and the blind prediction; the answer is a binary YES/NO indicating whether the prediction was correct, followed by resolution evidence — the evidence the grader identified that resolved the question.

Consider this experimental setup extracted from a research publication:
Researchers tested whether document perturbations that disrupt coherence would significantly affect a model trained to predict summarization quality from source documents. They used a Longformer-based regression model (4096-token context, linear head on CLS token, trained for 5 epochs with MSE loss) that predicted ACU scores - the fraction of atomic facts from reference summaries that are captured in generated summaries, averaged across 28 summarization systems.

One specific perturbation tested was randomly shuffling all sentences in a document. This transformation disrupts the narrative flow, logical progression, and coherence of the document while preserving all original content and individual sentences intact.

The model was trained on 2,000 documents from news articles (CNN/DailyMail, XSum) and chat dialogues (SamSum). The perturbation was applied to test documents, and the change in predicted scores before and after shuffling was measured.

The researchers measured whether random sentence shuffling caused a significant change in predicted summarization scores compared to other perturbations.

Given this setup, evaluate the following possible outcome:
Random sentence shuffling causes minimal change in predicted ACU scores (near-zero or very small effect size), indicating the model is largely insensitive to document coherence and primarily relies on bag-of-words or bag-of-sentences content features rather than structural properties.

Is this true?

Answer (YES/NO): NO